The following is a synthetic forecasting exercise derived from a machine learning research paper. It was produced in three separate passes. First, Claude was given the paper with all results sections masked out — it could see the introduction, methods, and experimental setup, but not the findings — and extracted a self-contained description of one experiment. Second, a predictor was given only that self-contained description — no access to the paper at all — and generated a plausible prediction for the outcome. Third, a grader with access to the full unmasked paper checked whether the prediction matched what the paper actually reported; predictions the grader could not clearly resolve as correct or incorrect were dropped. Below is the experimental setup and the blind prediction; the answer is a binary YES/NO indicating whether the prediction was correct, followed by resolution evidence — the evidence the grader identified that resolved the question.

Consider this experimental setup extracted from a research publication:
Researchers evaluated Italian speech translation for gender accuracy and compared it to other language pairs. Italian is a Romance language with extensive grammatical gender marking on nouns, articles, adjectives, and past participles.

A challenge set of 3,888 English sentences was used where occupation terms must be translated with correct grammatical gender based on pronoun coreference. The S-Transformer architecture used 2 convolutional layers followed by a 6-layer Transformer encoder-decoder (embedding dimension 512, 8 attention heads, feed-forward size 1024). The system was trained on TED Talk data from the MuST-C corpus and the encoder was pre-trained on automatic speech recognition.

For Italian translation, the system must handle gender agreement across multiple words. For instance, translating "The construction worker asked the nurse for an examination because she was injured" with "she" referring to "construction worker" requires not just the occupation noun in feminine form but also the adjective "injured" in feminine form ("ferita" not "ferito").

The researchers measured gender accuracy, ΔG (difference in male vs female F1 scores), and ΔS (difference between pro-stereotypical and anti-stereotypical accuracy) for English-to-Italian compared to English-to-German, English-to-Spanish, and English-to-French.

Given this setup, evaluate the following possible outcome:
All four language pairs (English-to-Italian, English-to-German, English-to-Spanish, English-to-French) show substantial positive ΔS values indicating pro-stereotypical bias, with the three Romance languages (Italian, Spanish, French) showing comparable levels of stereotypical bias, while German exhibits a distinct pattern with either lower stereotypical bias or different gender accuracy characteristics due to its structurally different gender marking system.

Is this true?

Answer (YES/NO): NO